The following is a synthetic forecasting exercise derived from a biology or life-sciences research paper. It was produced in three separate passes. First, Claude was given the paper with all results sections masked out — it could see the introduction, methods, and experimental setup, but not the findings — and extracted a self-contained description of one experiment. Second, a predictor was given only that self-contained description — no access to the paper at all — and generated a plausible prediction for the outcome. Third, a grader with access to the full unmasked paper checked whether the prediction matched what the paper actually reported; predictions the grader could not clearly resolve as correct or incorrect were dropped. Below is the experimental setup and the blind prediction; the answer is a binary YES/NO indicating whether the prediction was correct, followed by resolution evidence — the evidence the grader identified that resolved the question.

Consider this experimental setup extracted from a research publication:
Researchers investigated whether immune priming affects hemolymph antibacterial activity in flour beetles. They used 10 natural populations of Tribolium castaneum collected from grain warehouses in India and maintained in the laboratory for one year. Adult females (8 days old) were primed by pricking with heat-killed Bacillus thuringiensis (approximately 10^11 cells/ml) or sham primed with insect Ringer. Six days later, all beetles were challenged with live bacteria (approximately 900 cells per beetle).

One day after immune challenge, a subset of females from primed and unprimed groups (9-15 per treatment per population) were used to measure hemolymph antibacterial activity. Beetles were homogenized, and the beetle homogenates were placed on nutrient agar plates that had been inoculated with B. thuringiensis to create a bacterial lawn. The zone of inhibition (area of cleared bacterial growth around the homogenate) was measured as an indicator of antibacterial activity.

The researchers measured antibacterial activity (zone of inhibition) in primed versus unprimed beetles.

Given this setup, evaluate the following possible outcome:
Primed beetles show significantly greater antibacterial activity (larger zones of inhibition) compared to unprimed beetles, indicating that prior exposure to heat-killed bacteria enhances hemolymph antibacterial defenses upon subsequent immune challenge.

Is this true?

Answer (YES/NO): NO